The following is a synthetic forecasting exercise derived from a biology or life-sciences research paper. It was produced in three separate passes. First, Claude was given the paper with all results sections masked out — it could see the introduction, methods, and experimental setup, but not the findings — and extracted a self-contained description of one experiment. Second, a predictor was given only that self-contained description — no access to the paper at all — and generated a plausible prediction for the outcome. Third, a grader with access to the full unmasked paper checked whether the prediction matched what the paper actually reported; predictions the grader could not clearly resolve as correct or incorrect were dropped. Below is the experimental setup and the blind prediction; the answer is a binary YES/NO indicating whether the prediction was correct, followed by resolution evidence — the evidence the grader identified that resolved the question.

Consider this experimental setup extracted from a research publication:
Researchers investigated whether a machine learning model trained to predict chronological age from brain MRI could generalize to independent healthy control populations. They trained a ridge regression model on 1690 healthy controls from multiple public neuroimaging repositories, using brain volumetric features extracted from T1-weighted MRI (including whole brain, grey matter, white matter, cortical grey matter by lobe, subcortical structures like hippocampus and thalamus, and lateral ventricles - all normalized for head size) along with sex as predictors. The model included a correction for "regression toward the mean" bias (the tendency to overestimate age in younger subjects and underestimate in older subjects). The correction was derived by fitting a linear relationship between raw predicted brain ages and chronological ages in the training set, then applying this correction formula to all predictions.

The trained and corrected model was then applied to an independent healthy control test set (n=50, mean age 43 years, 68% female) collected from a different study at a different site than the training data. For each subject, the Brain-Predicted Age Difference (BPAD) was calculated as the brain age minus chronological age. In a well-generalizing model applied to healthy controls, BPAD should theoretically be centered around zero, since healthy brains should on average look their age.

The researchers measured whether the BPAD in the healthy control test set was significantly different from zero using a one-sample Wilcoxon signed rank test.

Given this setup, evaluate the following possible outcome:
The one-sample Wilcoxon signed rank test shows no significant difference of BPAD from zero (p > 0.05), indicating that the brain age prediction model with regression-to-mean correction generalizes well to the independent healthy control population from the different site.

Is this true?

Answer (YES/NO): YES